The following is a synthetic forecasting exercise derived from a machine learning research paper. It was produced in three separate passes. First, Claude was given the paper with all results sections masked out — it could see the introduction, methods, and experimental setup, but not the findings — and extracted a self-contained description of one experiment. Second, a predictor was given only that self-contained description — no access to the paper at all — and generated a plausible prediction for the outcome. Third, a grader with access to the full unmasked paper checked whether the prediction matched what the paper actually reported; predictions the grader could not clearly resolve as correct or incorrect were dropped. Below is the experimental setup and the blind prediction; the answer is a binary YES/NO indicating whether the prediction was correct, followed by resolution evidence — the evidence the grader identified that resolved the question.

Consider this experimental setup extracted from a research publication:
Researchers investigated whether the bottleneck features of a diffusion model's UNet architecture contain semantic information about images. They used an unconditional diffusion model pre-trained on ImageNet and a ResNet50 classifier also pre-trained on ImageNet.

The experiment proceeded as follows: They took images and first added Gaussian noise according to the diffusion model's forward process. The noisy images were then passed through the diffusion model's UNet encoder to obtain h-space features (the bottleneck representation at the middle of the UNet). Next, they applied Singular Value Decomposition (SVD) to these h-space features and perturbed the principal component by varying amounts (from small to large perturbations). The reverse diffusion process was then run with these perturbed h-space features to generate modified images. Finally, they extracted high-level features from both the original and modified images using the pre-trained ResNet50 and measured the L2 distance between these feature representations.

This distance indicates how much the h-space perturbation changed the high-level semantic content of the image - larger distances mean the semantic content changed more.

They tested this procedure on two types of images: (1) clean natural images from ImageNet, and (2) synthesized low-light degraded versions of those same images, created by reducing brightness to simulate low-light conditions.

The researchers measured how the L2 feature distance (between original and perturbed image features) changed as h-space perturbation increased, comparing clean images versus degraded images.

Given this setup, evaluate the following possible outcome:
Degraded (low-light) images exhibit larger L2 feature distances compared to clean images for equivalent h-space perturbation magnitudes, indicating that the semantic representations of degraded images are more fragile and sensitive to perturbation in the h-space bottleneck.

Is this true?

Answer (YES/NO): NO